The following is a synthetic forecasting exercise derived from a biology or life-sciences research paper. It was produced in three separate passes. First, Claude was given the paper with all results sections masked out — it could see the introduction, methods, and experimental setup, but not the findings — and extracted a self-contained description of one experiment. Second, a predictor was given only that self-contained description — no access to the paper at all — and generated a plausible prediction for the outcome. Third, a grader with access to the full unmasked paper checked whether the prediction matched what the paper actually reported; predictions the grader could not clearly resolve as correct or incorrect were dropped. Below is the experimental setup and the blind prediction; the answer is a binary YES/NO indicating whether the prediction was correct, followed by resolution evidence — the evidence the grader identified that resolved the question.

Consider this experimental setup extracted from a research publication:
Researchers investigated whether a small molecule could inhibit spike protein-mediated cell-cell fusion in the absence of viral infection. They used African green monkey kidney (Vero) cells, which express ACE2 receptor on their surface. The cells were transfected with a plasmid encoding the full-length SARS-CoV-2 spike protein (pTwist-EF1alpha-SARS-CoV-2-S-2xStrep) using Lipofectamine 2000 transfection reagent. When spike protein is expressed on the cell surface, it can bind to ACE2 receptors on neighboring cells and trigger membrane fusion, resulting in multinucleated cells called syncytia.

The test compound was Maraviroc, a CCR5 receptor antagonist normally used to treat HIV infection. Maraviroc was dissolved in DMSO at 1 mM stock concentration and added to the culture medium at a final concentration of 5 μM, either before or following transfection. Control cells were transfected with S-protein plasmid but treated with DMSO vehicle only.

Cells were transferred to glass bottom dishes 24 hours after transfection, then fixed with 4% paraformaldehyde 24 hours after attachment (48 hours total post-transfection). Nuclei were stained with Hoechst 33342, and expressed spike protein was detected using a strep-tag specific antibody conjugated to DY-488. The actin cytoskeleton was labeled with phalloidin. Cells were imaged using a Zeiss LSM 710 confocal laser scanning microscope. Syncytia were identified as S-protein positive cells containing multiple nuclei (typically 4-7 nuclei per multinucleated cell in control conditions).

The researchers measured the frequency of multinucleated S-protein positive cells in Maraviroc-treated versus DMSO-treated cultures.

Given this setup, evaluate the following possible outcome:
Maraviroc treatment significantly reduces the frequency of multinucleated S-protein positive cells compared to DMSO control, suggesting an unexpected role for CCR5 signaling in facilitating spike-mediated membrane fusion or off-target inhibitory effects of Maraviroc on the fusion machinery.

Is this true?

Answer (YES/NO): YES